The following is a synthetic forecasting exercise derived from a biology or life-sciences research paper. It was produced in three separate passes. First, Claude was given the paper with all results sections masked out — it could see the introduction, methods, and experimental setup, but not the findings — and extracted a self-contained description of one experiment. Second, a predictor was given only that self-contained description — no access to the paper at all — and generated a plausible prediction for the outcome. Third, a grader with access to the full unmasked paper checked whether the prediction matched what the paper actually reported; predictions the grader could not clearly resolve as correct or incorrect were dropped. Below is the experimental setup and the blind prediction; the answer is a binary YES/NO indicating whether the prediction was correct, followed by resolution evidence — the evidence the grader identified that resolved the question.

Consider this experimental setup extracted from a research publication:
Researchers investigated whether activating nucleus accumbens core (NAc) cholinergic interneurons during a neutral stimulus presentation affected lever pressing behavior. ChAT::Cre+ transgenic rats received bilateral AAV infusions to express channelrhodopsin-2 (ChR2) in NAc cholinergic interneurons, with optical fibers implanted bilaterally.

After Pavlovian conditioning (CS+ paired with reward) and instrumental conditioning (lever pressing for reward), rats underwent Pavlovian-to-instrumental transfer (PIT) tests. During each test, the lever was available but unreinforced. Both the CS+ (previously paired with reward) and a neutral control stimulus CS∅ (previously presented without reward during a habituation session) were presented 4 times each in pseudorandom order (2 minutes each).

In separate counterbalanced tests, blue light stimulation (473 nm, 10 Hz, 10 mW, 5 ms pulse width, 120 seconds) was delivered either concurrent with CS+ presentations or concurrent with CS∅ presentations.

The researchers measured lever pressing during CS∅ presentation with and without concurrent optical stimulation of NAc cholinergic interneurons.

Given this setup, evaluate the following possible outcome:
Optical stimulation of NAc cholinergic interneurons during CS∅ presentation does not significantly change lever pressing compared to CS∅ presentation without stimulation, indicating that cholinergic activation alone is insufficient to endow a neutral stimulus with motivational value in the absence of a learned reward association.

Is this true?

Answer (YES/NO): YES